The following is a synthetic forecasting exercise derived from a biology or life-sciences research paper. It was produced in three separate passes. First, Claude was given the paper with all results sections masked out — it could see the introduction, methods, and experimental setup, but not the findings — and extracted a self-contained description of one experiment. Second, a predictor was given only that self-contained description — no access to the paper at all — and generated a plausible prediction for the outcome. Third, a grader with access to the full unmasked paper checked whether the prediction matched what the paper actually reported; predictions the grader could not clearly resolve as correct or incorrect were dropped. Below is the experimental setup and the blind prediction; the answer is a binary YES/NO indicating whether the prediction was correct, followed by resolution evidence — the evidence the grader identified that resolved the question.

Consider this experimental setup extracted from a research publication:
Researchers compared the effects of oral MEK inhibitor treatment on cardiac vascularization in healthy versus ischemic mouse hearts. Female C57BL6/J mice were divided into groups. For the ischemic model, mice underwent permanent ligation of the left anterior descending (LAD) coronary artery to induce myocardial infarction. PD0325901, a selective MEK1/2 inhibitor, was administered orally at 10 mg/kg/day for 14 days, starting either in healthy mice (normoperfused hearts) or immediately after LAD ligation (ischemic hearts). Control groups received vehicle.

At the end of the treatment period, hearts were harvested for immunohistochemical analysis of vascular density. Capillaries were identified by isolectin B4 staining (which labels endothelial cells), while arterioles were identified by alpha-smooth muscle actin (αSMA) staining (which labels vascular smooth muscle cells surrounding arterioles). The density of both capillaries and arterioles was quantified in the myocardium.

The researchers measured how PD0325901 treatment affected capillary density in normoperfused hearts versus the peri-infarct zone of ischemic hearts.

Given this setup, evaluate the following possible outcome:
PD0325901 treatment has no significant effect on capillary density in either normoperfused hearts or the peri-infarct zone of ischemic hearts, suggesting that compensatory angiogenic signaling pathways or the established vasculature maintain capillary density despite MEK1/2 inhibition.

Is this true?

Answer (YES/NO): NO